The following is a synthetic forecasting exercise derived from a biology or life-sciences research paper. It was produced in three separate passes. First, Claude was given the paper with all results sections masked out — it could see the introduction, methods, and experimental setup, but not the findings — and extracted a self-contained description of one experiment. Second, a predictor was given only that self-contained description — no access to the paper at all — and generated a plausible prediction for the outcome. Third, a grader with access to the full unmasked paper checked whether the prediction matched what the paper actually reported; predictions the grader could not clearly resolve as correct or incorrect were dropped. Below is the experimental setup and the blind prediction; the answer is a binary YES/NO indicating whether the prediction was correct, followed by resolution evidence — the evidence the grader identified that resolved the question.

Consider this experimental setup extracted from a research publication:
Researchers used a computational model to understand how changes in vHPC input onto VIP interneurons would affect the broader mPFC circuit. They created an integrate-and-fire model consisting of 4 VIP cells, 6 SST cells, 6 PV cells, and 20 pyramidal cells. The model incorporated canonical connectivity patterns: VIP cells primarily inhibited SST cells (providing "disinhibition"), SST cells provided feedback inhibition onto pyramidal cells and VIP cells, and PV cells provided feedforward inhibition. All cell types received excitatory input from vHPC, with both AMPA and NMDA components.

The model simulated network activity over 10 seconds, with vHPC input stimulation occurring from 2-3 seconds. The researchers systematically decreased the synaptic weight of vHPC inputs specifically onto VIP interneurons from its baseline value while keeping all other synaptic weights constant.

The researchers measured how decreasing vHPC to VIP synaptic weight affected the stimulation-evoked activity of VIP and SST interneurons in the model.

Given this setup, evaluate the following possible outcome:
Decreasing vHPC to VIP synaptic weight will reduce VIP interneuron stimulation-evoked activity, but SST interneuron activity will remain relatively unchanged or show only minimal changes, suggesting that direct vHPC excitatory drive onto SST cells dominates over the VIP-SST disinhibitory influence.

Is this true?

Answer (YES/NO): NO